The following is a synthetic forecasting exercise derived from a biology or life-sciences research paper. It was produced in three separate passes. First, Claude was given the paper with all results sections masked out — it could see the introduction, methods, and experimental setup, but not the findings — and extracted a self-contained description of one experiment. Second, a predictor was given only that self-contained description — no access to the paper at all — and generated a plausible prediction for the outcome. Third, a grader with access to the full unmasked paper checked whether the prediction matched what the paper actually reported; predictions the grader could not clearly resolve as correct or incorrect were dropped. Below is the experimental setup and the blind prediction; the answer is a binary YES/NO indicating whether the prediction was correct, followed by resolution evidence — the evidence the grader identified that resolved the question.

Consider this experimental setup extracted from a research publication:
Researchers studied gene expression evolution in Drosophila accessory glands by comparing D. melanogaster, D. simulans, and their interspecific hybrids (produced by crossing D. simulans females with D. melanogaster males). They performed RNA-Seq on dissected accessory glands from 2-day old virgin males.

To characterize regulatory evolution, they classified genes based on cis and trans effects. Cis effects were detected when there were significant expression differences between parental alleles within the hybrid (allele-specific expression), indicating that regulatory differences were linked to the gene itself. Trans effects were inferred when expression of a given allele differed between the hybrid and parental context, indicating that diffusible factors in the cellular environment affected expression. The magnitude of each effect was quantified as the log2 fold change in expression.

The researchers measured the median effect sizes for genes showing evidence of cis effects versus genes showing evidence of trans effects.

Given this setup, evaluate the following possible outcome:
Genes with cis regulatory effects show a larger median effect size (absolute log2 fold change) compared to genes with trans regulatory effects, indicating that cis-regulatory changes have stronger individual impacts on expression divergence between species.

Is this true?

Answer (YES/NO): YES